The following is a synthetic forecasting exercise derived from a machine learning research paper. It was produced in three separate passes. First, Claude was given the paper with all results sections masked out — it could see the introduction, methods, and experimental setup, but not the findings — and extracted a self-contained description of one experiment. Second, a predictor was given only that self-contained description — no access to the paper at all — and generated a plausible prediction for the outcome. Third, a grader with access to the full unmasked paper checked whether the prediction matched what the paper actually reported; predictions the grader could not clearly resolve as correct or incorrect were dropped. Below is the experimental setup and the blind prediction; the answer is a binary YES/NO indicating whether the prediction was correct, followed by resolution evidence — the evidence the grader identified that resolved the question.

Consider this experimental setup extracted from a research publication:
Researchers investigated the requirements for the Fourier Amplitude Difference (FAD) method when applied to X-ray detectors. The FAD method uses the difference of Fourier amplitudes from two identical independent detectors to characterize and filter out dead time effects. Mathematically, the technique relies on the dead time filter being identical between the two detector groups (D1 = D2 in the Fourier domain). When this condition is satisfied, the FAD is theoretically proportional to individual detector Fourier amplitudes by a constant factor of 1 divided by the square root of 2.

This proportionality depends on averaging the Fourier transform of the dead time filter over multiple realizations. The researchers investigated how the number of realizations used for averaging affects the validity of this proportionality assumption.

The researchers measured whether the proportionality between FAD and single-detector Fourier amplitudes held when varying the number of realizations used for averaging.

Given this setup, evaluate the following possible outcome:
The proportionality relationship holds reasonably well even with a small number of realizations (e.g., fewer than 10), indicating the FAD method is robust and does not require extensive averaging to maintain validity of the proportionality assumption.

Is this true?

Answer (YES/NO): NO